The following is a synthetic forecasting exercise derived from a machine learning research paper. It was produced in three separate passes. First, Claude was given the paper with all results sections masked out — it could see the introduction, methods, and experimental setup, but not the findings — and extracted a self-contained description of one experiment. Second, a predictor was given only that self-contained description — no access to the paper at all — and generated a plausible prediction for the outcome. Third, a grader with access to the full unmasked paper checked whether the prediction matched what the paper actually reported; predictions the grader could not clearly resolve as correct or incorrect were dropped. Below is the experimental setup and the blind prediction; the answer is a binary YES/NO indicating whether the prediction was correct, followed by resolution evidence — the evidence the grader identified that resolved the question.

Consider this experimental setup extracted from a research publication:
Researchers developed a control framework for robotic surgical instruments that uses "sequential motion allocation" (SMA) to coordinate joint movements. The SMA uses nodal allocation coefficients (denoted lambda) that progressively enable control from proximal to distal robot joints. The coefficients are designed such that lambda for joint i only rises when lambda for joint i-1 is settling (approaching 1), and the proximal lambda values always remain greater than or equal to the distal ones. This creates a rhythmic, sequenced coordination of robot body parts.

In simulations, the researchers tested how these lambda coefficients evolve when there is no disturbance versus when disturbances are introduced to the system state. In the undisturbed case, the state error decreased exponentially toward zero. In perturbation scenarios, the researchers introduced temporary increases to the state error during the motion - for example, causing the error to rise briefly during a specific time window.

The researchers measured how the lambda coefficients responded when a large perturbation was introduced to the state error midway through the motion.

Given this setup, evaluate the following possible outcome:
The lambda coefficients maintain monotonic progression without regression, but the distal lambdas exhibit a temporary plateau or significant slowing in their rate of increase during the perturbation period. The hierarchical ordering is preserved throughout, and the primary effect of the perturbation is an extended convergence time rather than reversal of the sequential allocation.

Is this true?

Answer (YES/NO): NO